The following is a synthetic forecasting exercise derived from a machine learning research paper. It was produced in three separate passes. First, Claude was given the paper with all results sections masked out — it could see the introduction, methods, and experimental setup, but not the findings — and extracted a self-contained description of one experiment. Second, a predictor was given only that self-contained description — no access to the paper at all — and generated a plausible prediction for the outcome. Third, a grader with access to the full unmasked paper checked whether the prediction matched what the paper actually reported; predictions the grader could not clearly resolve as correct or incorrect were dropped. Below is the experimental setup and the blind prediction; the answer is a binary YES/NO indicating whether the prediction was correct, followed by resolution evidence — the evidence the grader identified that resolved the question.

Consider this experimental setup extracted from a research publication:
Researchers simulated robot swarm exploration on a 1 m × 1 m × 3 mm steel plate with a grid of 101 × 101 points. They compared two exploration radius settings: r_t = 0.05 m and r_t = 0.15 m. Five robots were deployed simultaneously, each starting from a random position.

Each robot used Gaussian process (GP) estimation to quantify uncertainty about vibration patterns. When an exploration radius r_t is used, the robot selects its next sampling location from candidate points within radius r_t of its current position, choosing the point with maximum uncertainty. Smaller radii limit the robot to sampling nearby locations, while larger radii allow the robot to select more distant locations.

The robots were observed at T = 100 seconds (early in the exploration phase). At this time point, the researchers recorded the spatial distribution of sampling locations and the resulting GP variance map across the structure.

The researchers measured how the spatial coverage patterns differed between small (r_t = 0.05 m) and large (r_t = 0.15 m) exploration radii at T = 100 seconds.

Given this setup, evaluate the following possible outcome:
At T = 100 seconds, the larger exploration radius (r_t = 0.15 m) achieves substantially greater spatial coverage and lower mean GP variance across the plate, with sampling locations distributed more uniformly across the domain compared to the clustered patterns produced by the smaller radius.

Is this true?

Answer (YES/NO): NO